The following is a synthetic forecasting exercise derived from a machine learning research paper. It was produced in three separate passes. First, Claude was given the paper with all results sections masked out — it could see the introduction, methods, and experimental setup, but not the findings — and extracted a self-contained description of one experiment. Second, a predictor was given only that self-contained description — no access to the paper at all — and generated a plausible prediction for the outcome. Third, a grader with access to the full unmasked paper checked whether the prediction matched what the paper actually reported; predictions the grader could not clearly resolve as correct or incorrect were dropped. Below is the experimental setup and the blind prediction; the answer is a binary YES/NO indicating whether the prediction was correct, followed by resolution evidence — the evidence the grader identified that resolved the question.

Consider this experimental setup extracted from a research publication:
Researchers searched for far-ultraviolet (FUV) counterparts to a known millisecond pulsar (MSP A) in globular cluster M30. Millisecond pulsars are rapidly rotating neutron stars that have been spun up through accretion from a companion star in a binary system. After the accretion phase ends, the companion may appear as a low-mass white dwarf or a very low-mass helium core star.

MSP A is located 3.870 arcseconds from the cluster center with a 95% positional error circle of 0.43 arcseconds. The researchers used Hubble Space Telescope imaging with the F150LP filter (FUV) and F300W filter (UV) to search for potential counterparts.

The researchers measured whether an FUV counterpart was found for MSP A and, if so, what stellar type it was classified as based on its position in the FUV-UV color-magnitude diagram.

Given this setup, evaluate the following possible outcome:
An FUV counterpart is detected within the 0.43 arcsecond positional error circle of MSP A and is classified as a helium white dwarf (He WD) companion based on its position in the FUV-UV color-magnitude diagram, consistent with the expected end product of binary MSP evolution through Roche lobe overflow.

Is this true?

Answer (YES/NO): NO